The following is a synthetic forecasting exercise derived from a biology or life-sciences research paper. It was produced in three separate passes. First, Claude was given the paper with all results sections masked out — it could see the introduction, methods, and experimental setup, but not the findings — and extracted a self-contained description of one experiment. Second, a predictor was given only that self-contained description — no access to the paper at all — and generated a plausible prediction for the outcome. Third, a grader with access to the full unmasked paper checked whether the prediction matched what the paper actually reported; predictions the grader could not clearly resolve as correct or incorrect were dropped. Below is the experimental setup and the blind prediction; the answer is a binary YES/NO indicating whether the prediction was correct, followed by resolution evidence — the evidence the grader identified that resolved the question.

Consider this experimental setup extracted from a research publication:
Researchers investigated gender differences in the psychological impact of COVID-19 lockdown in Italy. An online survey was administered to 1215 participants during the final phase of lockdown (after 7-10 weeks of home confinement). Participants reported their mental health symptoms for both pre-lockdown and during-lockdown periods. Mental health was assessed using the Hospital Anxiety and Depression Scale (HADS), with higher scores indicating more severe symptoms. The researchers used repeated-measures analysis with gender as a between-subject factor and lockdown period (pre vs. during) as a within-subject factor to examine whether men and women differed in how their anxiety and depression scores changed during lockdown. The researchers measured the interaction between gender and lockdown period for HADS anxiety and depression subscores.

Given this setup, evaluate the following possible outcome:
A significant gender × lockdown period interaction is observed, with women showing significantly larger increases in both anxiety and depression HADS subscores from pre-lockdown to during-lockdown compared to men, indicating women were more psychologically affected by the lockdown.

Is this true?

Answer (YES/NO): YES